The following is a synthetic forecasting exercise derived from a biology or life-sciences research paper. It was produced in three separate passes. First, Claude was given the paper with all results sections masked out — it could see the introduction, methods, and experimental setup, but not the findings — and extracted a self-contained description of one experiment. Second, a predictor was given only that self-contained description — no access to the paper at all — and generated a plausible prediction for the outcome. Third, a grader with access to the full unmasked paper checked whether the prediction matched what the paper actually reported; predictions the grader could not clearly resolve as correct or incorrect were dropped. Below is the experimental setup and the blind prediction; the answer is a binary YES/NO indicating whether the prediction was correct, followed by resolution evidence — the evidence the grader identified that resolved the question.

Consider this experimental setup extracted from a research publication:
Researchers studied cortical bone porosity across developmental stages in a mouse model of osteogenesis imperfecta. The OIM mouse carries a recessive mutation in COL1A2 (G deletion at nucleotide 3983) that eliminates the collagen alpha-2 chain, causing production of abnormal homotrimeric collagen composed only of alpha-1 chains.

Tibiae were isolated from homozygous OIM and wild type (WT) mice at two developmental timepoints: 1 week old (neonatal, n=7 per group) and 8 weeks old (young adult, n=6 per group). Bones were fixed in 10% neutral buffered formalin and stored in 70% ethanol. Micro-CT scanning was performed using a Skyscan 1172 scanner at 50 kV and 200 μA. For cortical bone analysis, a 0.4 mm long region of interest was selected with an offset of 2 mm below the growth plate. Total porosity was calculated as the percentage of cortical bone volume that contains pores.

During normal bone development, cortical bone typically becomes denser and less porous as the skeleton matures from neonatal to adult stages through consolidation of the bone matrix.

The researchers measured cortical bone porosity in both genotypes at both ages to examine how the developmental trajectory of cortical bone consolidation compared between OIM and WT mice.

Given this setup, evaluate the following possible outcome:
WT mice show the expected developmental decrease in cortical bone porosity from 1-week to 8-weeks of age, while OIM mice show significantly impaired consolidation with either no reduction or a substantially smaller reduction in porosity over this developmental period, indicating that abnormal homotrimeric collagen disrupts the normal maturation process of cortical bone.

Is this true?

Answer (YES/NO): YES